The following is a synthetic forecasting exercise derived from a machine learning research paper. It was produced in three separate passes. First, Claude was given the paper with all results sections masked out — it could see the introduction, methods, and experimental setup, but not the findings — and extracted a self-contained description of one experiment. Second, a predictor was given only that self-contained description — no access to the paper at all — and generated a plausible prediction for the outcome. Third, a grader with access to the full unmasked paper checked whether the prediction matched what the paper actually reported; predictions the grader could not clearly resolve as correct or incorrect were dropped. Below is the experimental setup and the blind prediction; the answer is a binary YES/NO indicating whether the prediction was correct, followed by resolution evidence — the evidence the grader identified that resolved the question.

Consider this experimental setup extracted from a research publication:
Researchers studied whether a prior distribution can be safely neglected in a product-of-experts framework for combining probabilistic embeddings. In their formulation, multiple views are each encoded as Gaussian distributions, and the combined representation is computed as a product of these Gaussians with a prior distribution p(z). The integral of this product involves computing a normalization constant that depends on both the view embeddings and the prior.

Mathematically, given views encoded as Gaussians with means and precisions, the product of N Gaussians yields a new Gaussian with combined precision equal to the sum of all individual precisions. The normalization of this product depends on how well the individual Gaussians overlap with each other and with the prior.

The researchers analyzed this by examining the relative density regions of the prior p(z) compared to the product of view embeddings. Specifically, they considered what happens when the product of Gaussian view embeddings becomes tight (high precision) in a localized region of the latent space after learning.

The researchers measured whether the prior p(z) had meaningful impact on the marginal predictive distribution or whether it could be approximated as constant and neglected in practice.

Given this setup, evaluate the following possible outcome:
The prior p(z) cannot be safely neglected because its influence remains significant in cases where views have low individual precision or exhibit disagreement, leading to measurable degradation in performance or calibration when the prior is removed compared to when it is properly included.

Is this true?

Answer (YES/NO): NO